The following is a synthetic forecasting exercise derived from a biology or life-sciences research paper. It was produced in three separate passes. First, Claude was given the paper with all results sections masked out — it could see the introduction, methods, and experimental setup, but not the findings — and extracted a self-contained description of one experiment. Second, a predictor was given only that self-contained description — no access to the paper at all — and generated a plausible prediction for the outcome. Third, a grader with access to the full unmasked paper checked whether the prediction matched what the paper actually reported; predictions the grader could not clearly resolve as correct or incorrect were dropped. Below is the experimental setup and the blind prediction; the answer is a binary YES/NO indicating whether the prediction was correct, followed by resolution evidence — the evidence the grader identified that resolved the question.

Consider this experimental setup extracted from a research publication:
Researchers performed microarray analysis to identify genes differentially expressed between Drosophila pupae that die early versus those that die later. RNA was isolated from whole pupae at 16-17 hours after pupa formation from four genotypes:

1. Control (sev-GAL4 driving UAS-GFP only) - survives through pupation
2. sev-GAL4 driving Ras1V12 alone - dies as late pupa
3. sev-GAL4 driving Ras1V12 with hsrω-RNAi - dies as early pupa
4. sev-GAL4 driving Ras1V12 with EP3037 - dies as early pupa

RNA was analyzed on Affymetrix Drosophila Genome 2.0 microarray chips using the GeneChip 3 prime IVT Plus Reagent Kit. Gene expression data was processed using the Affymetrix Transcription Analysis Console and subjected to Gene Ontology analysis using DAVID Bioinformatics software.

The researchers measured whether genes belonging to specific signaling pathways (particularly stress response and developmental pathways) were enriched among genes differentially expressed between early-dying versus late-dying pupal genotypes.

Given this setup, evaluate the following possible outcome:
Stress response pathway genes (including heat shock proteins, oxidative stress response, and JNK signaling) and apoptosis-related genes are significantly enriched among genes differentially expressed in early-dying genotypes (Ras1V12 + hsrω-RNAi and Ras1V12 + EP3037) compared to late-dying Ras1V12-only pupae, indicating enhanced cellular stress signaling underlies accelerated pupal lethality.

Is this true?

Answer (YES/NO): YES